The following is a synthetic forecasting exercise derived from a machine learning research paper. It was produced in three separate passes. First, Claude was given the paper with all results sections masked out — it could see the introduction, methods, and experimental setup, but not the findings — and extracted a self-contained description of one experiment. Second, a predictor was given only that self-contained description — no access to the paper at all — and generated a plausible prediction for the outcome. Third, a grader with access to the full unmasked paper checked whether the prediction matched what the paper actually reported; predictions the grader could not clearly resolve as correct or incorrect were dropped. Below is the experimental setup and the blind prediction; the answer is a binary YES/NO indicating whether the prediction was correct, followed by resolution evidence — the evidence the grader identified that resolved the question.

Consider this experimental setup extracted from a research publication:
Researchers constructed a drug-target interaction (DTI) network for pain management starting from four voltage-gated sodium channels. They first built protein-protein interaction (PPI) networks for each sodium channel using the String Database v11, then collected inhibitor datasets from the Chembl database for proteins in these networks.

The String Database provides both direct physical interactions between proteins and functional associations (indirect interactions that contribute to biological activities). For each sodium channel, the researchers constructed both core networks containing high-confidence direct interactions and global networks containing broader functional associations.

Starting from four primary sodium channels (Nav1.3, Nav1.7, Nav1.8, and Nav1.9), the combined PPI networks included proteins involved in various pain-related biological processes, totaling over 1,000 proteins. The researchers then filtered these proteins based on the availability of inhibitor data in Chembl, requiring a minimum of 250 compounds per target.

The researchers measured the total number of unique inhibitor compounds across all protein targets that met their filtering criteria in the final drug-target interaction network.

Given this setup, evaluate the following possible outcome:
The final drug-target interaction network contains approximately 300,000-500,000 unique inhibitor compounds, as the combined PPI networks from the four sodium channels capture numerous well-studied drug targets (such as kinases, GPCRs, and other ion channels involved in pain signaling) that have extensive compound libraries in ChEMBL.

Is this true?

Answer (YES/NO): NO